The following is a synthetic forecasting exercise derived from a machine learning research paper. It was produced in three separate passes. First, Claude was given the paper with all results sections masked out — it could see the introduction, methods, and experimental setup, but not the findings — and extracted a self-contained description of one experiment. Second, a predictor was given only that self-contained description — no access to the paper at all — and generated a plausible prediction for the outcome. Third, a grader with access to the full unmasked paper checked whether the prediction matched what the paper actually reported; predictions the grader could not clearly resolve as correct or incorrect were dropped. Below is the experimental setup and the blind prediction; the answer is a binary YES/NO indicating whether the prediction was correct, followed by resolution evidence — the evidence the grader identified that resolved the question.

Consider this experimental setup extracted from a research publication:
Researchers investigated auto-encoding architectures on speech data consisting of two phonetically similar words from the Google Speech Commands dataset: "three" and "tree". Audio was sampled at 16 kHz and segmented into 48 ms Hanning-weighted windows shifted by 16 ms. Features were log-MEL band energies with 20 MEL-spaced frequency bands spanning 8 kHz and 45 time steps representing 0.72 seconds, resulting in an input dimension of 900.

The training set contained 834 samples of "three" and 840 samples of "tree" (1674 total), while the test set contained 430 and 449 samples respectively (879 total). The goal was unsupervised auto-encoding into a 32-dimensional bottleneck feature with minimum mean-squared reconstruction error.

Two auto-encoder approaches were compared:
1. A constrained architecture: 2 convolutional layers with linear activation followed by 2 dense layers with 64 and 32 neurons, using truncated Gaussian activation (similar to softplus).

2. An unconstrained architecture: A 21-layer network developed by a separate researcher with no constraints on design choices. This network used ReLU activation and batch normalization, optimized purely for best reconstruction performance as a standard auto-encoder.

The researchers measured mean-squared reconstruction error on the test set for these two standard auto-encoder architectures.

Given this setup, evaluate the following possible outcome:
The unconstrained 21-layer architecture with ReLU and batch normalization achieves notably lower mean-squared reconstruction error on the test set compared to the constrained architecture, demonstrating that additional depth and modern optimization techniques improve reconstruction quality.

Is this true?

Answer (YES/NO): NO